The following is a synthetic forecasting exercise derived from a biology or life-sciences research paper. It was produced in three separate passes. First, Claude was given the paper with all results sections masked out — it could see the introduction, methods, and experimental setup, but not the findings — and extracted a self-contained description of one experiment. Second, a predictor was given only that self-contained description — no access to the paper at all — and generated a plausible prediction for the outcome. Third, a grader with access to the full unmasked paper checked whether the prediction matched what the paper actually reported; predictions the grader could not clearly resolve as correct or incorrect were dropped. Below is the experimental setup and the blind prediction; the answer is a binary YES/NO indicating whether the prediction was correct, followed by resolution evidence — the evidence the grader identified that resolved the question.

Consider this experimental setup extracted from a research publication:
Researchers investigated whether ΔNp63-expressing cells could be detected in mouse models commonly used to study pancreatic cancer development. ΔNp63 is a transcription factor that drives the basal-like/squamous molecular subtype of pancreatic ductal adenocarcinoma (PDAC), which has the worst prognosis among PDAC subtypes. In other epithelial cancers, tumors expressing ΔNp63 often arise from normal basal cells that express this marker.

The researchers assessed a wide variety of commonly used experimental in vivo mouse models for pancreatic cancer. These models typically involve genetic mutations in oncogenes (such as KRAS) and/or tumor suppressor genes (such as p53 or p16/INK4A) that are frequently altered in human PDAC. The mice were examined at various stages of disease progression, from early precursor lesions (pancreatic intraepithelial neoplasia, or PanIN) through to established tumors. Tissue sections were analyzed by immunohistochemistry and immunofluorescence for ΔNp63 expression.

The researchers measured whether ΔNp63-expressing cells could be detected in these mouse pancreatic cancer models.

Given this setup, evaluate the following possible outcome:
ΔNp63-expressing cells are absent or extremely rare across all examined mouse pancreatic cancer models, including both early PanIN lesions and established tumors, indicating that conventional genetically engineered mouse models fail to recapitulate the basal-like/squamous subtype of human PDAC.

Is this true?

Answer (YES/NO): YES